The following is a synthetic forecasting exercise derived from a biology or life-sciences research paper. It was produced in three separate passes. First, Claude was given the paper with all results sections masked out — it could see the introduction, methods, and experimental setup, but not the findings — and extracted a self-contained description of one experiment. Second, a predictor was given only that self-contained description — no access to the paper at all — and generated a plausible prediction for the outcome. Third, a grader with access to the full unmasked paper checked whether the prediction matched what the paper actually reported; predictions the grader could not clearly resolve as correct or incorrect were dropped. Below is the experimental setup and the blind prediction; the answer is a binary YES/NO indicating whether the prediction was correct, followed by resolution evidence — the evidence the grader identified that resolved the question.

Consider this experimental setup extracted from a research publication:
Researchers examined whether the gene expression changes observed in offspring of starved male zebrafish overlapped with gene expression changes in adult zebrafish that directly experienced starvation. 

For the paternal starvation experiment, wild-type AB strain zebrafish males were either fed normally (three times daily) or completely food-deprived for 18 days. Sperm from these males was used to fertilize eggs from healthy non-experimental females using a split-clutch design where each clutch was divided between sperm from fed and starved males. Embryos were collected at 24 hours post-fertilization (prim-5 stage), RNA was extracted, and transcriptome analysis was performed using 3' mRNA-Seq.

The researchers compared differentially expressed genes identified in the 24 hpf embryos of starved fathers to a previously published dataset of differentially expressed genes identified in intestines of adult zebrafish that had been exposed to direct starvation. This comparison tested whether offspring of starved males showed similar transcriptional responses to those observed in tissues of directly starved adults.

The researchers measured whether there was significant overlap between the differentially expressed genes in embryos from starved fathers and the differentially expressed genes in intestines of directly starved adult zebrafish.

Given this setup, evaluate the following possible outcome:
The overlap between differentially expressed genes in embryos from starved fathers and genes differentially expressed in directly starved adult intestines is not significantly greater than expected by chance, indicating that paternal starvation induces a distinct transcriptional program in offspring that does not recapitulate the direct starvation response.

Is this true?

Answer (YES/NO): NO